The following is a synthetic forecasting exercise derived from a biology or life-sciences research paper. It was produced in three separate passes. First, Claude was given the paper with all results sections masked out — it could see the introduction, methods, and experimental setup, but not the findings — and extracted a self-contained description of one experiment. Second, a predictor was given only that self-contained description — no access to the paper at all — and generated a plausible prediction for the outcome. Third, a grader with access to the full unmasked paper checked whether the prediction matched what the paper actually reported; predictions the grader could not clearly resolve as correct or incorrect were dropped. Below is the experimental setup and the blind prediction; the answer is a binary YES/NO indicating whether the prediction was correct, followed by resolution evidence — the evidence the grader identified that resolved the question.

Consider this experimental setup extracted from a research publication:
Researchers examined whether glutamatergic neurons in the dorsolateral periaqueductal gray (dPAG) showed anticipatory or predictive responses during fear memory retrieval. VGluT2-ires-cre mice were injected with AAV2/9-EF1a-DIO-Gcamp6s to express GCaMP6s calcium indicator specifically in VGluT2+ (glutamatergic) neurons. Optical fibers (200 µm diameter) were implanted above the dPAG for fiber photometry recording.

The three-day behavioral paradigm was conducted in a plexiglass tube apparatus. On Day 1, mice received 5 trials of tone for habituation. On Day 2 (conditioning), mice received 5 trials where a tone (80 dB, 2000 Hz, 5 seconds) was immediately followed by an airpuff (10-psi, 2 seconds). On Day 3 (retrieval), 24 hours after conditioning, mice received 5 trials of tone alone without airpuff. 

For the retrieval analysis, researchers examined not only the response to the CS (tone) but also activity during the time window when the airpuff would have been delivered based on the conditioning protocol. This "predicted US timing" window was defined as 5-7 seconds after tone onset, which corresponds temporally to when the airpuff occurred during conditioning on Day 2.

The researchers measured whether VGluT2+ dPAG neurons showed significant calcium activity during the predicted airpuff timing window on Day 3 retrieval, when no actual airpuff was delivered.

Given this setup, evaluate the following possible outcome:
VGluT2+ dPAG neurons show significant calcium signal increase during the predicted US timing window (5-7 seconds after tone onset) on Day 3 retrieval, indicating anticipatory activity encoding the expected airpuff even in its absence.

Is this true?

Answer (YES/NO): NO